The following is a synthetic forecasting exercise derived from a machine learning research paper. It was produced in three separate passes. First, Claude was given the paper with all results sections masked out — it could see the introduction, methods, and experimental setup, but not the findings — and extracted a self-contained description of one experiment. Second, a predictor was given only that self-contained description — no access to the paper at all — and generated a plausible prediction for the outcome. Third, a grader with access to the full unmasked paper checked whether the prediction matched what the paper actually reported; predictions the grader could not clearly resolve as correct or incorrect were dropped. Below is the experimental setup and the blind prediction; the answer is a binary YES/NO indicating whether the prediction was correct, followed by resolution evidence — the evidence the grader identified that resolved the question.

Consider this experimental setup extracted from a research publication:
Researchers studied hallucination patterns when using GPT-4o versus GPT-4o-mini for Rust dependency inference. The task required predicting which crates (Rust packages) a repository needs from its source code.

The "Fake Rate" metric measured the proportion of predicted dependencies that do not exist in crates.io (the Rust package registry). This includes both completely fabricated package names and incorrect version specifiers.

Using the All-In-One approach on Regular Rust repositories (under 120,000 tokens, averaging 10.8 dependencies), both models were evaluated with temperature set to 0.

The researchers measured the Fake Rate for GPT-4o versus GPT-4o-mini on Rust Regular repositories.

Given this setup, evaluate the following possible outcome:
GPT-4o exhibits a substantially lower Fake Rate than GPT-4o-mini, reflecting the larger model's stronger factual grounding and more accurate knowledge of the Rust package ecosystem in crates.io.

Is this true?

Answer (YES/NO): NO